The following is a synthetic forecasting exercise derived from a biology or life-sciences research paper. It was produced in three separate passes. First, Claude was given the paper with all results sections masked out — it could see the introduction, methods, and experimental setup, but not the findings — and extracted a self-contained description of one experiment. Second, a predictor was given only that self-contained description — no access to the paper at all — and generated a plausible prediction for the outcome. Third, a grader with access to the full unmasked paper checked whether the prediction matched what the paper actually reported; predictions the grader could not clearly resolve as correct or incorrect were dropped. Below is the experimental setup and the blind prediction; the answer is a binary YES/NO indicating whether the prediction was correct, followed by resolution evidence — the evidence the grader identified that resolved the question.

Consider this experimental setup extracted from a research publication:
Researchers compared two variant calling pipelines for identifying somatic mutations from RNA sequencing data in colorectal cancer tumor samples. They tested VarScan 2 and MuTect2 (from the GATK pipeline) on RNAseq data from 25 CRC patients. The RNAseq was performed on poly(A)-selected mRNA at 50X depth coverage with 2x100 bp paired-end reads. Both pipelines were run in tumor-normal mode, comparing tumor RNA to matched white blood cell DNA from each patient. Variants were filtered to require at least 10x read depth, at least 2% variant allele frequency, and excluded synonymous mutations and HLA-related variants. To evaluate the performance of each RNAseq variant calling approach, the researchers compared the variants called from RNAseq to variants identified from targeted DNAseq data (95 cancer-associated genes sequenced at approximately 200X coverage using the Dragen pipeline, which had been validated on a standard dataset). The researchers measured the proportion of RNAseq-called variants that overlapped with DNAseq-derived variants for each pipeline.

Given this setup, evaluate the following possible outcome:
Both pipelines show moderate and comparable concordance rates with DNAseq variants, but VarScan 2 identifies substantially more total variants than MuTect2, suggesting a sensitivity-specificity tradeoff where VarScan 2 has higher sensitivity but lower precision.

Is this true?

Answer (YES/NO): NO